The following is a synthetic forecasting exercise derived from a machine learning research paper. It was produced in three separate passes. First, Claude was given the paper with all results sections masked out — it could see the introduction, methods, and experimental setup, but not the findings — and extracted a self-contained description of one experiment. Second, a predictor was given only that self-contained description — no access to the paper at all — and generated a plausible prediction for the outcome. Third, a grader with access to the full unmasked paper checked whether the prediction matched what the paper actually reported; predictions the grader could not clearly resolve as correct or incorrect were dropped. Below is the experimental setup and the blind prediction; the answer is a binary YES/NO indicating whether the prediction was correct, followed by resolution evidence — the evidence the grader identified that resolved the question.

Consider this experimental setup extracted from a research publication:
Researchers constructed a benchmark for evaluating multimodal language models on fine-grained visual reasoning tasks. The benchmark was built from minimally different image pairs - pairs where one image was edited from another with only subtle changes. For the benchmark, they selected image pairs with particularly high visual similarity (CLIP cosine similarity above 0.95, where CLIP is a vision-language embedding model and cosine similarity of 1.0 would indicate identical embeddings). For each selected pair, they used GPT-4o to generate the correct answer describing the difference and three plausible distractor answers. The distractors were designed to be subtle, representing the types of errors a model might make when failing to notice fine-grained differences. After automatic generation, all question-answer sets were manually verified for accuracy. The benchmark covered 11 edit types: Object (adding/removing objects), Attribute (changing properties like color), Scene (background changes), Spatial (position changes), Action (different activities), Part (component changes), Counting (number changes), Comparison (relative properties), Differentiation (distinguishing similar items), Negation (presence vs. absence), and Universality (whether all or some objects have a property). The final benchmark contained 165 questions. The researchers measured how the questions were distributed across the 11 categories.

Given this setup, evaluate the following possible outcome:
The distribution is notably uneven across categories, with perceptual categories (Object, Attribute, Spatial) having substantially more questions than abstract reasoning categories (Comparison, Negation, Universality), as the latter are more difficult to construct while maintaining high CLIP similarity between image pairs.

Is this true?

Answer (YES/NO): NO